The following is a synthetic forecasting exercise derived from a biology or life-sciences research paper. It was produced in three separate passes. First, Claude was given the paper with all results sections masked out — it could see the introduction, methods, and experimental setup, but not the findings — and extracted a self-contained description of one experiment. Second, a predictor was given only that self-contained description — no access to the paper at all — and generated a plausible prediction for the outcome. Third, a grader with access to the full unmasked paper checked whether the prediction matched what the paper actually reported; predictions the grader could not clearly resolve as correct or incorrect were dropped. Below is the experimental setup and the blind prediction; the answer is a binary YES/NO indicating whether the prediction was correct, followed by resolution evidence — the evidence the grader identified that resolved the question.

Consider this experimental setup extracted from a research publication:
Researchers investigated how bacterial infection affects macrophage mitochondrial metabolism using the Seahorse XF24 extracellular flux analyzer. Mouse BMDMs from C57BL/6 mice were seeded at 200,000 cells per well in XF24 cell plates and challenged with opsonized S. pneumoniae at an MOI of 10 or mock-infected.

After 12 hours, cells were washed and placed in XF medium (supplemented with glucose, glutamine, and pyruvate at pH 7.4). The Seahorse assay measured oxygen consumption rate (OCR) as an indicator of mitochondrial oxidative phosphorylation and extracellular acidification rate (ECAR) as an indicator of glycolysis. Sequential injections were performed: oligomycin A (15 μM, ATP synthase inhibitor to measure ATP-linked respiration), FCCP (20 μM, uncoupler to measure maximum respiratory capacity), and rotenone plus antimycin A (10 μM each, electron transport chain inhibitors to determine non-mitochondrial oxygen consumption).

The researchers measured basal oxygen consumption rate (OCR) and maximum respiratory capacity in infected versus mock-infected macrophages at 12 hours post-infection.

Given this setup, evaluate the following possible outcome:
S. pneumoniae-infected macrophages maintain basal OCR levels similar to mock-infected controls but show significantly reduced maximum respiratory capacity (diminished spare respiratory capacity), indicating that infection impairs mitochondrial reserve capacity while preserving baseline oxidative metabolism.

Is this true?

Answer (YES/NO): YES